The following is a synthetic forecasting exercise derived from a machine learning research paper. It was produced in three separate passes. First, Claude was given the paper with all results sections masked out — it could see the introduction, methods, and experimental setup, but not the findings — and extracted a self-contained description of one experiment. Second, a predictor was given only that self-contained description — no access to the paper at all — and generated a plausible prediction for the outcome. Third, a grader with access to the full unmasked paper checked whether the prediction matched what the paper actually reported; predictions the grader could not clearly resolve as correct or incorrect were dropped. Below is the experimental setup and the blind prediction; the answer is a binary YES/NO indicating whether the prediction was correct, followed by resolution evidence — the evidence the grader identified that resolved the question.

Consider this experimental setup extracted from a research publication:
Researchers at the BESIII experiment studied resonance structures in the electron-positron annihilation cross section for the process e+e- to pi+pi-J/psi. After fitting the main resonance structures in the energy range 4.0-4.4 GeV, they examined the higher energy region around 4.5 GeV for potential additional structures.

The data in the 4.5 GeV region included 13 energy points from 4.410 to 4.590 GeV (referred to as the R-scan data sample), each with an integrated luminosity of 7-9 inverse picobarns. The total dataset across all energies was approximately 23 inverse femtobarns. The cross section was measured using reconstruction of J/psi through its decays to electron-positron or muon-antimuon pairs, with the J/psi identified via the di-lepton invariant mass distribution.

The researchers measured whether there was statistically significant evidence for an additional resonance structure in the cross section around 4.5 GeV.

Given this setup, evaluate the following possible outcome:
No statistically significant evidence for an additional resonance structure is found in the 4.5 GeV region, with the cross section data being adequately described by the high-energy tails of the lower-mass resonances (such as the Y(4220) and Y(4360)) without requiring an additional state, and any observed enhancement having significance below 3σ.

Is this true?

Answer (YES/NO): NO